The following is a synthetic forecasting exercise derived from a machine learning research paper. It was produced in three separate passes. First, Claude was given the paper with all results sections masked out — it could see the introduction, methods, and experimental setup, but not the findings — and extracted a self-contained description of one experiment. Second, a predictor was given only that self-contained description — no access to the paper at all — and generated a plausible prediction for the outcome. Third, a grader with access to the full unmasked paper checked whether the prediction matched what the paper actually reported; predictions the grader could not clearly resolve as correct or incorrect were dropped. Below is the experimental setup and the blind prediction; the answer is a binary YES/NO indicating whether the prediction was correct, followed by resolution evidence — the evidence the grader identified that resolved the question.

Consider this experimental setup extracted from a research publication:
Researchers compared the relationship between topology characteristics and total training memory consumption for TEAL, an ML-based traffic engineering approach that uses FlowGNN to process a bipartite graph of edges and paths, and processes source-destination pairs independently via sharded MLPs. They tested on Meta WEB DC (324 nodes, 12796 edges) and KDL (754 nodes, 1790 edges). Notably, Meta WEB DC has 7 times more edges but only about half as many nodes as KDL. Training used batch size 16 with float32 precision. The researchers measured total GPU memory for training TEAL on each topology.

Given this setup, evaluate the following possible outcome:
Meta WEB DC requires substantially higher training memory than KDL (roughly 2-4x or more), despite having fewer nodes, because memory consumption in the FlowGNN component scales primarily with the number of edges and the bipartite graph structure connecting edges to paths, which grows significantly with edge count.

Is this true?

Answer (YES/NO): NO